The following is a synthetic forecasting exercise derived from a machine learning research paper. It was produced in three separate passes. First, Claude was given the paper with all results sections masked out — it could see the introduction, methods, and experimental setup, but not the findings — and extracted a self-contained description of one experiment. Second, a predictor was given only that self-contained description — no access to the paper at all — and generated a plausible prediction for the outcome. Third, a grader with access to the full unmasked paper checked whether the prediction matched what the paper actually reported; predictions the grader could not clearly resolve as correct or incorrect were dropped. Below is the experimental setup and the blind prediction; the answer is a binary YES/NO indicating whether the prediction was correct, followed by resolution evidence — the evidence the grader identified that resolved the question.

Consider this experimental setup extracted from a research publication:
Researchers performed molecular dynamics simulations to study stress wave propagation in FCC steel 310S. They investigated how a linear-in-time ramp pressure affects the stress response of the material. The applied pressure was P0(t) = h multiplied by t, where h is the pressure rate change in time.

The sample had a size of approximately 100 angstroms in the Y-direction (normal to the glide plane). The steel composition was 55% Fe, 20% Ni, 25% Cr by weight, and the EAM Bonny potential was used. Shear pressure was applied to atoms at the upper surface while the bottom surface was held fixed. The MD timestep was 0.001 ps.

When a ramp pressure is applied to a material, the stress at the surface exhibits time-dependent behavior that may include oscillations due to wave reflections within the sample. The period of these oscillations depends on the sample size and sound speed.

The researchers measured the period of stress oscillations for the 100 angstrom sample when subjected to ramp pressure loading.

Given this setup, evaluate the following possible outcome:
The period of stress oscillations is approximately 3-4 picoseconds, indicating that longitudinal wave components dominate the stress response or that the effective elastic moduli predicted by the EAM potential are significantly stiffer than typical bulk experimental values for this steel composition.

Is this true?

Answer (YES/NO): NO